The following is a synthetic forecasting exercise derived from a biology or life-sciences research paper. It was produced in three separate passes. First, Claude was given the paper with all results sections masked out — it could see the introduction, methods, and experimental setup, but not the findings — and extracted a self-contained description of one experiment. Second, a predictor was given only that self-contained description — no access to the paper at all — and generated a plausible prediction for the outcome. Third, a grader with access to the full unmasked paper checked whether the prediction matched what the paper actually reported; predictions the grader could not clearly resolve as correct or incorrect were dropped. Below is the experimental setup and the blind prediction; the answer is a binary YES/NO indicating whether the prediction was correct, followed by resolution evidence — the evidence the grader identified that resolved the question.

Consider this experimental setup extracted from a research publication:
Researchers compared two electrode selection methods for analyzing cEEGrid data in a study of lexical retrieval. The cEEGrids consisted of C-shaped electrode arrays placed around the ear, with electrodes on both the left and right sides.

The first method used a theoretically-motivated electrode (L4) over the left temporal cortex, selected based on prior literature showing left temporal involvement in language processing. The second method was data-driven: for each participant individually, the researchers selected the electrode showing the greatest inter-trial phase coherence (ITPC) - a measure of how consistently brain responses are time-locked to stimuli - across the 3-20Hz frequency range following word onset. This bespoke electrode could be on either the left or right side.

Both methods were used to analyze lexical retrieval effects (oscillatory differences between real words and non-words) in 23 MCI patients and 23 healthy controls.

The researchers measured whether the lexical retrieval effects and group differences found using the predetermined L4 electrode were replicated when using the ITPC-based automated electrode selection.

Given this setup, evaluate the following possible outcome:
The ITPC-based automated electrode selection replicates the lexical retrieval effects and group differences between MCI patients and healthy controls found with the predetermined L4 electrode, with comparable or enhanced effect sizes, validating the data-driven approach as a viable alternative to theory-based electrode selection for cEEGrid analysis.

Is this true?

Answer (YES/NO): YES